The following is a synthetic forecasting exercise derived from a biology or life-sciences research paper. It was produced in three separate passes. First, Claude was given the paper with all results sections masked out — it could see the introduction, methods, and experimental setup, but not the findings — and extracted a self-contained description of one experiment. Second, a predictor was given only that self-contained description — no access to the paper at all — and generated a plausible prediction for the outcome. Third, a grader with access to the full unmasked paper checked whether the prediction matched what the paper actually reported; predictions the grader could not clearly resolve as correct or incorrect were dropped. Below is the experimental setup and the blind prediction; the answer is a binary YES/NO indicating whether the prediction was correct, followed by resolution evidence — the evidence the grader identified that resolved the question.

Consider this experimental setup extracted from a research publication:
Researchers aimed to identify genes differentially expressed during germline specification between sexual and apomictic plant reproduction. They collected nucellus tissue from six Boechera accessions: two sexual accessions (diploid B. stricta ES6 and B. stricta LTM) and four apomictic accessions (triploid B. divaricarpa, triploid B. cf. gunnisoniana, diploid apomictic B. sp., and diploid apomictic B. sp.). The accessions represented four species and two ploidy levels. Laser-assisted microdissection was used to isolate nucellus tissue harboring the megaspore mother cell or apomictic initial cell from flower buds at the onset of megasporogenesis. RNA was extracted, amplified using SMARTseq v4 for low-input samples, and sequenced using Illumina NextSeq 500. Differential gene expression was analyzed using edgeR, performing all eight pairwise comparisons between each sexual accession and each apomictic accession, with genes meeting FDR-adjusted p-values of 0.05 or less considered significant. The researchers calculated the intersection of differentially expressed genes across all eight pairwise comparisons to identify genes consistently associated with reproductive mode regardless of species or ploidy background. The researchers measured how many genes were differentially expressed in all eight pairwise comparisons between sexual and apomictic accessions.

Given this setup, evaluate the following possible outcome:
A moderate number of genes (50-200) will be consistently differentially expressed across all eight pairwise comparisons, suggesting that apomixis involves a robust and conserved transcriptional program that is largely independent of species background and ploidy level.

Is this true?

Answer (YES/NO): NO